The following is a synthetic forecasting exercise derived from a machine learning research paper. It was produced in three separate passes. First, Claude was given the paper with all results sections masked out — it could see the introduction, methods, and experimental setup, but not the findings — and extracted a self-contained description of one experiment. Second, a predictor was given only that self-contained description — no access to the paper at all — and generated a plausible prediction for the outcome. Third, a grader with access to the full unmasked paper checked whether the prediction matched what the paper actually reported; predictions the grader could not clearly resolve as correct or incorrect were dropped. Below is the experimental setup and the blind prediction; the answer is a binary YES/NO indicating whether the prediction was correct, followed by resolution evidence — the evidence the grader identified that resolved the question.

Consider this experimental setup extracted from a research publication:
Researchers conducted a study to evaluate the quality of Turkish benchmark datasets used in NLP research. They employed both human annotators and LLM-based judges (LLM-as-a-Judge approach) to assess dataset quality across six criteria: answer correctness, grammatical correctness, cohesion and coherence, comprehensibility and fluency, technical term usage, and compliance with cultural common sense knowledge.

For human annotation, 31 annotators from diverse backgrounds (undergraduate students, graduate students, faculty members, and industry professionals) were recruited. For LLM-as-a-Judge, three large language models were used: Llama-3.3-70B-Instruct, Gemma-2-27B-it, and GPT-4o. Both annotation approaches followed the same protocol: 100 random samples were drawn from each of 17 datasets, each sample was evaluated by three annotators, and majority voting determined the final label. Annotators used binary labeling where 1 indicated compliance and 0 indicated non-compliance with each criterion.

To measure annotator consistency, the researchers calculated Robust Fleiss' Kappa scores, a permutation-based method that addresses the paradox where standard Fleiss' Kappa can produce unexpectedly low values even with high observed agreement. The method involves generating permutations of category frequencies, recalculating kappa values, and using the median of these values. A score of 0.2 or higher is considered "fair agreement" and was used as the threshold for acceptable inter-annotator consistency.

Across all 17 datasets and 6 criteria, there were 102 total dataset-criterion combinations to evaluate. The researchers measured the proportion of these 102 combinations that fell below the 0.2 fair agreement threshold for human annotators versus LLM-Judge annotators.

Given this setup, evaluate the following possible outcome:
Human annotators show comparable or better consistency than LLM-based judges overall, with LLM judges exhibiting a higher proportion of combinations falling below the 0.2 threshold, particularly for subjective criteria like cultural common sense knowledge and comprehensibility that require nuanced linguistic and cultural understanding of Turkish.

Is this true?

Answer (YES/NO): YES